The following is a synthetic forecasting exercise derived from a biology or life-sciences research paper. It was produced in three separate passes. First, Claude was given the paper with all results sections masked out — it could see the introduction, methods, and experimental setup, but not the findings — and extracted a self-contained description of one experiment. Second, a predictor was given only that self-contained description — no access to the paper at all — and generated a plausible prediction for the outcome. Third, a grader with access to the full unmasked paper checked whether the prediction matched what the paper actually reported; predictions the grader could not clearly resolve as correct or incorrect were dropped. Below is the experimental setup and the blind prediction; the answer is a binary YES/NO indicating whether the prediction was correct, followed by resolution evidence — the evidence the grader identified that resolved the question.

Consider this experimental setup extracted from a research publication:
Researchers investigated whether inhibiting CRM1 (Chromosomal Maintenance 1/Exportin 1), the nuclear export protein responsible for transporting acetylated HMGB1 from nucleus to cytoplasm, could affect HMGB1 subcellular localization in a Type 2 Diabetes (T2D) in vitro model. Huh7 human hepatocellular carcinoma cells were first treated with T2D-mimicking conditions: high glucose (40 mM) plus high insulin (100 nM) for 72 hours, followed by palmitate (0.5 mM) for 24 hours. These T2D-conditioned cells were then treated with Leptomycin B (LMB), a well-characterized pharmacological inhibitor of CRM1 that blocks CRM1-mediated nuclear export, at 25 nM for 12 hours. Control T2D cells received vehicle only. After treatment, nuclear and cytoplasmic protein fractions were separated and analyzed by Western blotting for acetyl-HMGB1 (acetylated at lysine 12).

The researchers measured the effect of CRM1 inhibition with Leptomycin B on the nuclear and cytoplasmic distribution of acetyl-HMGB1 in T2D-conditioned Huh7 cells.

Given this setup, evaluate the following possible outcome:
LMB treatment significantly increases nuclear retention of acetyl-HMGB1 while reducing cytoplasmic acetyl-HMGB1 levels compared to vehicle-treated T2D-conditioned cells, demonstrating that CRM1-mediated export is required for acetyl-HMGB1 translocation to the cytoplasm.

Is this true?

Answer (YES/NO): NO